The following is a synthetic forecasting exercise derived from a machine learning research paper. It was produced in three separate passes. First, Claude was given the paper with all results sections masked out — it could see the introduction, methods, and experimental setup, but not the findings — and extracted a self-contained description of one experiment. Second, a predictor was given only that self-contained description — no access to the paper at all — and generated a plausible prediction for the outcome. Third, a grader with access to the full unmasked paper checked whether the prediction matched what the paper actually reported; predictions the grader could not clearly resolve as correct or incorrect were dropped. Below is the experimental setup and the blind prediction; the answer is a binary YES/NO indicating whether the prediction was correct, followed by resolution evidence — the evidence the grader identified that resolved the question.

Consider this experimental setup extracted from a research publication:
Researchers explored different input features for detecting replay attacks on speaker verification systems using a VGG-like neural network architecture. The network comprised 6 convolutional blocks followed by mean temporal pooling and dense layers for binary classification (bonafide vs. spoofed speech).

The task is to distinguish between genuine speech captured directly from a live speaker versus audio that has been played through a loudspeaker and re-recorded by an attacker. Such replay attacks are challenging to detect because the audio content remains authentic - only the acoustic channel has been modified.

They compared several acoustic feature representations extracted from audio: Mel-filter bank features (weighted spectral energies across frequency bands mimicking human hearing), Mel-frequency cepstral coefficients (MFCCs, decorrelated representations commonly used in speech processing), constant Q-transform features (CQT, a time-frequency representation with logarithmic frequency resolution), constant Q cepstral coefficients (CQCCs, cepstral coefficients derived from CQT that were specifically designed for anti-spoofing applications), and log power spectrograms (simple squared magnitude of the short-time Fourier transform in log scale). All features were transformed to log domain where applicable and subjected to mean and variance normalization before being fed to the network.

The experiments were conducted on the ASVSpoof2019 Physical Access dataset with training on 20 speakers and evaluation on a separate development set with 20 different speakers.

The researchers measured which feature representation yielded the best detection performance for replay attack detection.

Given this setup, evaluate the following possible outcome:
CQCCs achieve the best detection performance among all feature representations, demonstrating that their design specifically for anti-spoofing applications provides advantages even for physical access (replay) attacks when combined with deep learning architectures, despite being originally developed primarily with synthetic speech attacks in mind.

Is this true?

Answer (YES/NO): NO